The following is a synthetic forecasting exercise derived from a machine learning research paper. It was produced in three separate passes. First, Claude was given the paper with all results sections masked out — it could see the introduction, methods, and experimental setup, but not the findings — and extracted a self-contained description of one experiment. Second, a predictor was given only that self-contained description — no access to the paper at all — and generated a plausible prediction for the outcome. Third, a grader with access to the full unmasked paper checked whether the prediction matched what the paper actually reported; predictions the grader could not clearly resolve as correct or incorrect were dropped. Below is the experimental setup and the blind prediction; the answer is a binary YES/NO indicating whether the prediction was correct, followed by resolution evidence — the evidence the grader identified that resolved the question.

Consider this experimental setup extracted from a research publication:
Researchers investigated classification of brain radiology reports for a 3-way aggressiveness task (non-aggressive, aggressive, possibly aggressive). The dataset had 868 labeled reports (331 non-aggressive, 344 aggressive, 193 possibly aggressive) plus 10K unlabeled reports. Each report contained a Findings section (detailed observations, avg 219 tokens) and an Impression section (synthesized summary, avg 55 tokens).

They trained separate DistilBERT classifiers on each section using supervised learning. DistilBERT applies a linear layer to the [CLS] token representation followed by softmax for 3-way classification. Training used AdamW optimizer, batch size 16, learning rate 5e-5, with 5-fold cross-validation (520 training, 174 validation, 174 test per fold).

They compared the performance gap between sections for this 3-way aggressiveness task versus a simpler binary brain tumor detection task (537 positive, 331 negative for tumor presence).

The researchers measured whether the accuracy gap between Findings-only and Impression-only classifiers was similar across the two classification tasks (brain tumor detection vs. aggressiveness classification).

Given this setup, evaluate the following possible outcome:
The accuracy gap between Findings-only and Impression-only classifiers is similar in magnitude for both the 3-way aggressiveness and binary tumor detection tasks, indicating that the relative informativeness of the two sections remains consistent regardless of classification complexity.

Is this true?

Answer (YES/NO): NO